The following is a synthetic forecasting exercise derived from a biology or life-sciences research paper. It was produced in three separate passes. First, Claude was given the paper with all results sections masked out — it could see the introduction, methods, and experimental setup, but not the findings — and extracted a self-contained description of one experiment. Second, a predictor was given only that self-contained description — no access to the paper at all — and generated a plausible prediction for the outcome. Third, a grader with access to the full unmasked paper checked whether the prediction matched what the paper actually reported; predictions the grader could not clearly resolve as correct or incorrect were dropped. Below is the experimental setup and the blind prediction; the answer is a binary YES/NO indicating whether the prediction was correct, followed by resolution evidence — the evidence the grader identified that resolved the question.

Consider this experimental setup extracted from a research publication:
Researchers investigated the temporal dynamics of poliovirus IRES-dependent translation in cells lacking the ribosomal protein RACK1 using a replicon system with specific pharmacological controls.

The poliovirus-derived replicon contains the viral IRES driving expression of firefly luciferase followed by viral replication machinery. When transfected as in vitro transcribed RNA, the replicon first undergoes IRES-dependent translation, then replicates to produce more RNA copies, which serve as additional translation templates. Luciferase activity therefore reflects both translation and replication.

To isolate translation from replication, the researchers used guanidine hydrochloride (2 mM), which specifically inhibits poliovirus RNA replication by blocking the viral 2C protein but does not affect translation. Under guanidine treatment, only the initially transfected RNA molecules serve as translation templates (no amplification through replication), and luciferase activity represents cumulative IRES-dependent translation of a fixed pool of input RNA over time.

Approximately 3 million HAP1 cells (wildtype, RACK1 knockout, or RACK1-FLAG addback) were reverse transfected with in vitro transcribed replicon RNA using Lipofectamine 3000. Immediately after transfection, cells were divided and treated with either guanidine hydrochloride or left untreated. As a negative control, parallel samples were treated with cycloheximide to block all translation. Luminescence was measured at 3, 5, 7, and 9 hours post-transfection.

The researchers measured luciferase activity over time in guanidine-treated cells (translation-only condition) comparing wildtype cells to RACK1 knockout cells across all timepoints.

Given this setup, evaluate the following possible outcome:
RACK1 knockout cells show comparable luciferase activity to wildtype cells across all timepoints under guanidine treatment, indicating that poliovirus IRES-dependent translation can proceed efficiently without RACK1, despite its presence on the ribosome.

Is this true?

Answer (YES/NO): NO